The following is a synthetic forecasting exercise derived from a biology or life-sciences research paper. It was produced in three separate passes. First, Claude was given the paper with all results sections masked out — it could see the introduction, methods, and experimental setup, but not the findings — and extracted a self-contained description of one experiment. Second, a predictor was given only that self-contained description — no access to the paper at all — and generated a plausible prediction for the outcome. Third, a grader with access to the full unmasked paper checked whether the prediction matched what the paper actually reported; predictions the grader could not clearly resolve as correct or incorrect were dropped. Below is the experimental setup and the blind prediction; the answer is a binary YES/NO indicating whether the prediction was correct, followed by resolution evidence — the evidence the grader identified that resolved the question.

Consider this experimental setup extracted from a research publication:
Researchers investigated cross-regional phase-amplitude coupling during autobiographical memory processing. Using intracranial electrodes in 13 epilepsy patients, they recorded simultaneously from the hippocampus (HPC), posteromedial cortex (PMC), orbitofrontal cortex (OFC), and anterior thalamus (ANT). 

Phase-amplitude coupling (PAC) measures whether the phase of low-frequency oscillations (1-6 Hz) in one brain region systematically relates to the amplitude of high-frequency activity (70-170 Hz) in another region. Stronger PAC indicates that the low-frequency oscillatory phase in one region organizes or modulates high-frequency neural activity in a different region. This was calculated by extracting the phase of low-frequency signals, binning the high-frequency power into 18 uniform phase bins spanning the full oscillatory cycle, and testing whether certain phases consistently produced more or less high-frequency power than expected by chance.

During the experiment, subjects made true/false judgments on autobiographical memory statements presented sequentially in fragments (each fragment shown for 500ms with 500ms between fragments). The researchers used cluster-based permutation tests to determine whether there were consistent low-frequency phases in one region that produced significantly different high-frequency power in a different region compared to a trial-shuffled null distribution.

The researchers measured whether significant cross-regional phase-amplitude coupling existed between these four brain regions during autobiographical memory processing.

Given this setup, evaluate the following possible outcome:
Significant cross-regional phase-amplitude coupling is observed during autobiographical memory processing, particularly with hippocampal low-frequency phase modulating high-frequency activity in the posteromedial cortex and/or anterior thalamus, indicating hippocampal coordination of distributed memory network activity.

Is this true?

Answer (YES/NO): YES